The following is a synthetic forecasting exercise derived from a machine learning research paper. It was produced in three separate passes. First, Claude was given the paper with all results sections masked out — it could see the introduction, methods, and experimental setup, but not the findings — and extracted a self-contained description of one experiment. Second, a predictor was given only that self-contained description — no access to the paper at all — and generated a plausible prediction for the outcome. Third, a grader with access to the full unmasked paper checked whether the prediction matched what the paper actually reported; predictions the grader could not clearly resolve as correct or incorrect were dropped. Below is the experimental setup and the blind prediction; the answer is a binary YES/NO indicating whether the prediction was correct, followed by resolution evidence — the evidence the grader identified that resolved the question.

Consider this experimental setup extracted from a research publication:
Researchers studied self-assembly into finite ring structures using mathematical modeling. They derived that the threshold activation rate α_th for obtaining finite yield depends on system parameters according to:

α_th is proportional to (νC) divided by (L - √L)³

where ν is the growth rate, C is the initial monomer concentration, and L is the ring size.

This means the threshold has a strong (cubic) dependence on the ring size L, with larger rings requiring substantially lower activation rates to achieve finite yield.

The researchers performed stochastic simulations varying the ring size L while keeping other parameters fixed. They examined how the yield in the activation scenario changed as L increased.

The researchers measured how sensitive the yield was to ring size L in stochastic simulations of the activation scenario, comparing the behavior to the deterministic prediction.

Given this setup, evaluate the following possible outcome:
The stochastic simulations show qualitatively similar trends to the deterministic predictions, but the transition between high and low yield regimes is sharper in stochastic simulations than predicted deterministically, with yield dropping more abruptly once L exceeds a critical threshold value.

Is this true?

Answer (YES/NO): NO